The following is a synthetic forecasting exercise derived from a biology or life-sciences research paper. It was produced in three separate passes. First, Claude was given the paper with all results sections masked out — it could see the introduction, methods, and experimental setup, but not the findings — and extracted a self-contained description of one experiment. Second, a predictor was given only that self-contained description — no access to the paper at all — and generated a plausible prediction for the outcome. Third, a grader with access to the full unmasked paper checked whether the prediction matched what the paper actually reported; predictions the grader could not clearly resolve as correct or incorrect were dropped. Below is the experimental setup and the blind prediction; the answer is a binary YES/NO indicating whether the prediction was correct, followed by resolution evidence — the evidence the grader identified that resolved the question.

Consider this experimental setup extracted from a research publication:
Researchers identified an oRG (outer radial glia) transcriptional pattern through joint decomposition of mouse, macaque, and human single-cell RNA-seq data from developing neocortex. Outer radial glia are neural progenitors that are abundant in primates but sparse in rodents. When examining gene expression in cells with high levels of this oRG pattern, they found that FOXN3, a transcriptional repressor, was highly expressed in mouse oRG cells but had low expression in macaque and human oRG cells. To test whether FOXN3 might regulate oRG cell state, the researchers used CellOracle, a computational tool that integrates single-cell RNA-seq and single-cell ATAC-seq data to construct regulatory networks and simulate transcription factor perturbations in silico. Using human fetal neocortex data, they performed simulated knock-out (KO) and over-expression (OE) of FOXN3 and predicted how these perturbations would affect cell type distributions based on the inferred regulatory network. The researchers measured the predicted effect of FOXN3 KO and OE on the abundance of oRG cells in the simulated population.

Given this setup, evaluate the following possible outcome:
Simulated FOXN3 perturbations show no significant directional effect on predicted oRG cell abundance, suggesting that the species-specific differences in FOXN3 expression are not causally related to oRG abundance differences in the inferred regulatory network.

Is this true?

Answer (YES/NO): NO